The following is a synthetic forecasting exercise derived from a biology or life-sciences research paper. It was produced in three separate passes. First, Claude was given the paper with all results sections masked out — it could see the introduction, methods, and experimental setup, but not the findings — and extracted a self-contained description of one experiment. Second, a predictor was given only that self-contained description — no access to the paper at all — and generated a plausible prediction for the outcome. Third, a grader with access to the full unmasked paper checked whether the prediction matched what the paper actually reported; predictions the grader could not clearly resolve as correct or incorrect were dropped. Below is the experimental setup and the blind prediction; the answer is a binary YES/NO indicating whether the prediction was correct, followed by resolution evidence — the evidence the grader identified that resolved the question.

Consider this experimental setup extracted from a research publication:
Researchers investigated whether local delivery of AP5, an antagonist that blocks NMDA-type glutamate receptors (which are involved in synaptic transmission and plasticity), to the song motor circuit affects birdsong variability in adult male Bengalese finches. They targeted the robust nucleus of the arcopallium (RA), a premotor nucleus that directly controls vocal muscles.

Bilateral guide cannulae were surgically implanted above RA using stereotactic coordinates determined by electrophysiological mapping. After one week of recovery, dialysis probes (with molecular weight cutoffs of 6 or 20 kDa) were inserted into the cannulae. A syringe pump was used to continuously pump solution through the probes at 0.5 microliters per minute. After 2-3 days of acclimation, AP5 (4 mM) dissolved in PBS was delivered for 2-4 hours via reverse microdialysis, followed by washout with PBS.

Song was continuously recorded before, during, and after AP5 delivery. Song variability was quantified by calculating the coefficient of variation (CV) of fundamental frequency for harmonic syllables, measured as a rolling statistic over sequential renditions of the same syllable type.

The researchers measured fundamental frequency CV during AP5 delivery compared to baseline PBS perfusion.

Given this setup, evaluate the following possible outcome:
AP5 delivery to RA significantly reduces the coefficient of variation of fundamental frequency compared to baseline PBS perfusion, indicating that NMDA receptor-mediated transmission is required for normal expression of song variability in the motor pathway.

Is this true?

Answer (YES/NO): YES